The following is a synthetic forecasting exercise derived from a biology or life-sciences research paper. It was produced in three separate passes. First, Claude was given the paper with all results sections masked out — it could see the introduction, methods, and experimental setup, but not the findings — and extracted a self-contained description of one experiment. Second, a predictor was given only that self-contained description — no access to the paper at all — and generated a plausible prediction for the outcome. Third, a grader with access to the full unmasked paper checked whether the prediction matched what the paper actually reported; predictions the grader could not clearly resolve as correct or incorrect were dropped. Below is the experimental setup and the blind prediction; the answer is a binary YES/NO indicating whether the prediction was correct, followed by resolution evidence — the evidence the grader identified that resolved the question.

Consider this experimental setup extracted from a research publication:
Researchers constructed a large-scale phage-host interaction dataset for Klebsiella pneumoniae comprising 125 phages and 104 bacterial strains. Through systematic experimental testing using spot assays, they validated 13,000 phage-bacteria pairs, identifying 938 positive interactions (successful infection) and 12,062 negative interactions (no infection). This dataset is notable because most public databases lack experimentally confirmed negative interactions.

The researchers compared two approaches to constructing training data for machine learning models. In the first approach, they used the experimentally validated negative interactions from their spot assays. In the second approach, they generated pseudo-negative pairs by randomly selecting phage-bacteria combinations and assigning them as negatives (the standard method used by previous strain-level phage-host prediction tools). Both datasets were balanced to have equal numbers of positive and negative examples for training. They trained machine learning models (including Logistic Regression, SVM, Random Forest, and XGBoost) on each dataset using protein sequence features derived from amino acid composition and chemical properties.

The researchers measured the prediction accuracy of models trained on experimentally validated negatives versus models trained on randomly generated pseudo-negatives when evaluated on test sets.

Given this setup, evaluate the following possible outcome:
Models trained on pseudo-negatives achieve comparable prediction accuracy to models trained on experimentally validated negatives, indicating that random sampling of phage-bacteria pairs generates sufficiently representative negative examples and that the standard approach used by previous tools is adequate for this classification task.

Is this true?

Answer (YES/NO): NO